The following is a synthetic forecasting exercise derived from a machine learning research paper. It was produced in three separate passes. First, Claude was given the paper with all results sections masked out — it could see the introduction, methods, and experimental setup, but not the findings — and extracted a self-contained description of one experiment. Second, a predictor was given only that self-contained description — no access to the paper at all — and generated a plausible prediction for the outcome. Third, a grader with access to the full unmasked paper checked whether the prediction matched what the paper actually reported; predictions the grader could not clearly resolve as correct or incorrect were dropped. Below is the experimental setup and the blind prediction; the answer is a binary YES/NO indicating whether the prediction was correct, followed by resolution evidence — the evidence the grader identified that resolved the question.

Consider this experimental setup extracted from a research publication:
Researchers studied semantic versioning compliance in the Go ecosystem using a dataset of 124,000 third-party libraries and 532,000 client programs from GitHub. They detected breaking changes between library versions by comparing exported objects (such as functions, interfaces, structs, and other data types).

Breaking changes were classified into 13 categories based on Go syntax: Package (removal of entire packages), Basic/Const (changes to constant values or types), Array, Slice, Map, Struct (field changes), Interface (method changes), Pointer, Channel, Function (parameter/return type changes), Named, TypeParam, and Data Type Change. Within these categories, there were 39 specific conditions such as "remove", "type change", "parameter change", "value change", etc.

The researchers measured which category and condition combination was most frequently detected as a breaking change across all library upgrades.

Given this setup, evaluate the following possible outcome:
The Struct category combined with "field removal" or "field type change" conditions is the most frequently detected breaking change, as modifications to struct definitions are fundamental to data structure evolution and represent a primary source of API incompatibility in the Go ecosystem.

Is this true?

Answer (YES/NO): NO